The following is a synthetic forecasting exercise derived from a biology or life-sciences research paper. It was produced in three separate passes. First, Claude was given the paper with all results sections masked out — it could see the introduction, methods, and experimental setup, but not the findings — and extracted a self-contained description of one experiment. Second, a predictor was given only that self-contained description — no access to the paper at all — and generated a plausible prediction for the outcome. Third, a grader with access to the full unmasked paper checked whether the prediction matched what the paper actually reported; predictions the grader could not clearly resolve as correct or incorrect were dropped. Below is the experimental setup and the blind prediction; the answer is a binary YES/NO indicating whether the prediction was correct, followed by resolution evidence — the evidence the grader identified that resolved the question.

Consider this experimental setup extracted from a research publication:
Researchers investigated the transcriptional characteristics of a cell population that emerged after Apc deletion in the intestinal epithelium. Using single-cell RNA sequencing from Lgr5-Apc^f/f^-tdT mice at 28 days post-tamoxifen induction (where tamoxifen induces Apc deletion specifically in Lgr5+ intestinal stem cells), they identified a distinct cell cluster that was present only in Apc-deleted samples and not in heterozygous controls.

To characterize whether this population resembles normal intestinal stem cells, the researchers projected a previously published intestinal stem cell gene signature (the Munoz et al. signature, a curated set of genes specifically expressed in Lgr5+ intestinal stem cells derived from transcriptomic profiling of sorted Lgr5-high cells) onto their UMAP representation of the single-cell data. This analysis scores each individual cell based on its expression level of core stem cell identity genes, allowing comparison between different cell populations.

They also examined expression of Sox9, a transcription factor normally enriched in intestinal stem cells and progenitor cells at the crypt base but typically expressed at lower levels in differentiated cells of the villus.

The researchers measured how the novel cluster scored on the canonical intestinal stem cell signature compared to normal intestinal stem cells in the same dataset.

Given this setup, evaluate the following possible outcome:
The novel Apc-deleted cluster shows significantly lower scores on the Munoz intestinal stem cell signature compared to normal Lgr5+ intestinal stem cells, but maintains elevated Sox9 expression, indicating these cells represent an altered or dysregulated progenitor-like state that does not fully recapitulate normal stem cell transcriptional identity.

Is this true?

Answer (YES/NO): NO